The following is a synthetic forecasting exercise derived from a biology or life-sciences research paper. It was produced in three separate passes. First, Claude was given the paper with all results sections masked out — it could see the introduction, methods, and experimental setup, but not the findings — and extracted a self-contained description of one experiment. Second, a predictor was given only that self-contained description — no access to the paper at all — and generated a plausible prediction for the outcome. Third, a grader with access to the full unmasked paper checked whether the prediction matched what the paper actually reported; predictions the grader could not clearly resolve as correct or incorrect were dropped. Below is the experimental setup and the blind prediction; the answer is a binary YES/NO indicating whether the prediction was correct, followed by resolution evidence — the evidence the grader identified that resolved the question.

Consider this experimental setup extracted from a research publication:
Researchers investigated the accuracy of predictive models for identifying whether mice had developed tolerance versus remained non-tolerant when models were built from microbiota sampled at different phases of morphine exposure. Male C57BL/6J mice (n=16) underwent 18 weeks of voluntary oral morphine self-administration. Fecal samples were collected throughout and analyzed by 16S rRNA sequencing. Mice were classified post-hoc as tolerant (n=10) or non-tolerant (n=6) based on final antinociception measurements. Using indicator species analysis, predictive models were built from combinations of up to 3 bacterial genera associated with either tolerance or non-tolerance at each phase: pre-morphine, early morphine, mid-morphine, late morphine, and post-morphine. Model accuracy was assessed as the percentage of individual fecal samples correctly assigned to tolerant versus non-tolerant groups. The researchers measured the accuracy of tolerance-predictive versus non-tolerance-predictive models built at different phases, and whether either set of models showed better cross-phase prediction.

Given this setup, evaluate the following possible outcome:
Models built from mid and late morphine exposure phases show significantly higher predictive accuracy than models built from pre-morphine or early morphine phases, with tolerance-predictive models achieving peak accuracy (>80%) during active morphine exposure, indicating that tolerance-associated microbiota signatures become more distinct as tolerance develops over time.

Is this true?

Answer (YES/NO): NO